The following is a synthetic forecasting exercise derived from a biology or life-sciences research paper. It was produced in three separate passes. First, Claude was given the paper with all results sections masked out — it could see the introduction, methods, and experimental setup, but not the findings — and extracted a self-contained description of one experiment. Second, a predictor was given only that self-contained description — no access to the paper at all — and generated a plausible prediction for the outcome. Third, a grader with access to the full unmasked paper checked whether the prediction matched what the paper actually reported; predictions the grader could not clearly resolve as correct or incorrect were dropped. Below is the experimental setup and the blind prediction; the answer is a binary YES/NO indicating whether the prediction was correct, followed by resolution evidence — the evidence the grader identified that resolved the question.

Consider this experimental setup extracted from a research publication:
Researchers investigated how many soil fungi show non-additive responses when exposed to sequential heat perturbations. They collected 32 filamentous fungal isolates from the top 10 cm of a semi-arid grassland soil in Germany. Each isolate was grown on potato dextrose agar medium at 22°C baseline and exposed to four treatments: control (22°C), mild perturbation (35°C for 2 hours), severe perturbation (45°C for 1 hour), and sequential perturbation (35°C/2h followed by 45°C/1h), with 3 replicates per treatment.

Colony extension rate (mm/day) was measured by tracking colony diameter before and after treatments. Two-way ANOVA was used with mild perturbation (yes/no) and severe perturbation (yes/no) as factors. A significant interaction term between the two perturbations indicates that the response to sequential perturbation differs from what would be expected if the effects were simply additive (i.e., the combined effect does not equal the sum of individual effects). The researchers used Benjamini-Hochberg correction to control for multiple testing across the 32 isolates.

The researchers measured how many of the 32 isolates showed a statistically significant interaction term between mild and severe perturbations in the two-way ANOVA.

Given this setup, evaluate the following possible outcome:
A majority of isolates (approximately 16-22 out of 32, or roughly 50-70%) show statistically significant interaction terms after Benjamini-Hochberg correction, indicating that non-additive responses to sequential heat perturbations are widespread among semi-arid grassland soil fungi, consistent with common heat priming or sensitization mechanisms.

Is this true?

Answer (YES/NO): YES